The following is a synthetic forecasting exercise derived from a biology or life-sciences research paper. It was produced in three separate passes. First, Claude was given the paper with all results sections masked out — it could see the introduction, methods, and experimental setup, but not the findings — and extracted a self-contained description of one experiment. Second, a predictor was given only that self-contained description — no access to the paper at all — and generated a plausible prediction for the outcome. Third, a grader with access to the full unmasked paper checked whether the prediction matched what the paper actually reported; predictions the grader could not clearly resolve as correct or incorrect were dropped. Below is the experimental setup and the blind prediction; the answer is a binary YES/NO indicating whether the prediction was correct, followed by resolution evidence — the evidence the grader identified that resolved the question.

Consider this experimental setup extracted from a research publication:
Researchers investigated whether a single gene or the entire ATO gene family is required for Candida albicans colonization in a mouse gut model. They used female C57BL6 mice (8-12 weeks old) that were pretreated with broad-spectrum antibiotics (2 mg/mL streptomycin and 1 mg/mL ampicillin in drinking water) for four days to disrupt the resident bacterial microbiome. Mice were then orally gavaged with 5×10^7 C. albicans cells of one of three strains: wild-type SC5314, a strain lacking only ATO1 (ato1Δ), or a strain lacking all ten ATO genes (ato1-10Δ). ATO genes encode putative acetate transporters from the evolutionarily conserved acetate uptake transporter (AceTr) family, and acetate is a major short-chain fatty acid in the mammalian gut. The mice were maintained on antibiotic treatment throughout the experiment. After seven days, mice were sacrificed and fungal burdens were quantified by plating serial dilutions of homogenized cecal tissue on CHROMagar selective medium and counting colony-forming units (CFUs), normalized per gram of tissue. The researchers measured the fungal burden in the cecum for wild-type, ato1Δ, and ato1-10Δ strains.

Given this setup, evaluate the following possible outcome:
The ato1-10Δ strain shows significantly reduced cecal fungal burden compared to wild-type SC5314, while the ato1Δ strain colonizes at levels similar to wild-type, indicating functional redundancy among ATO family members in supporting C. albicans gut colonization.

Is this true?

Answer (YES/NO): YES